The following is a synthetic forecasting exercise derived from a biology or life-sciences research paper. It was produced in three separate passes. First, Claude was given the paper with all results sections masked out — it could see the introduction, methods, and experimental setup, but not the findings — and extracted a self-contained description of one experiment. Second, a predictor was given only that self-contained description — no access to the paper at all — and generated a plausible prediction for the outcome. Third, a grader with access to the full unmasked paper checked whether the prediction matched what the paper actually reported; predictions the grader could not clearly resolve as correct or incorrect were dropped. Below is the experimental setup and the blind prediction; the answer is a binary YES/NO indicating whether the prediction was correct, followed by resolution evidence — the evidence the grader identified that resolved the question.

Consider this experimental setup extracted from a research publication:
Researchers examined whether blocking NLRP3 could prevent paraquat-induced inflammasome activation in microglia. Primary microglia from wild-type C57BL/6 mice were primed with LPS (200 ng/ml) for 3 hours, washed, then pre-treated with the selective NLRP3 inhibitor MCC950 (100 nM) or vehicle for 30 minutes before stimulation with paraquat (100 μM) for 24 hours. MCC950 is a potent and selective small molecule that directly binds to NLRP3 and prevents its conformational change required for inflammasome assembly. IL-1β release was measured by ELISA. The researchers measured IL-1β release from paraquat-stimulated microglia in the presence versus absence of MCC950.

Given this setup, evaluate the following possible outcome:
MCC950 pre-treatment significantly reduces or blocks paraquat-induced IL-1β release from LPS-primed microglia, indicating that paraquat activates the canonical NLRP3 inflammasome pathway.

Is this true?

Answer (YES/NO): YES